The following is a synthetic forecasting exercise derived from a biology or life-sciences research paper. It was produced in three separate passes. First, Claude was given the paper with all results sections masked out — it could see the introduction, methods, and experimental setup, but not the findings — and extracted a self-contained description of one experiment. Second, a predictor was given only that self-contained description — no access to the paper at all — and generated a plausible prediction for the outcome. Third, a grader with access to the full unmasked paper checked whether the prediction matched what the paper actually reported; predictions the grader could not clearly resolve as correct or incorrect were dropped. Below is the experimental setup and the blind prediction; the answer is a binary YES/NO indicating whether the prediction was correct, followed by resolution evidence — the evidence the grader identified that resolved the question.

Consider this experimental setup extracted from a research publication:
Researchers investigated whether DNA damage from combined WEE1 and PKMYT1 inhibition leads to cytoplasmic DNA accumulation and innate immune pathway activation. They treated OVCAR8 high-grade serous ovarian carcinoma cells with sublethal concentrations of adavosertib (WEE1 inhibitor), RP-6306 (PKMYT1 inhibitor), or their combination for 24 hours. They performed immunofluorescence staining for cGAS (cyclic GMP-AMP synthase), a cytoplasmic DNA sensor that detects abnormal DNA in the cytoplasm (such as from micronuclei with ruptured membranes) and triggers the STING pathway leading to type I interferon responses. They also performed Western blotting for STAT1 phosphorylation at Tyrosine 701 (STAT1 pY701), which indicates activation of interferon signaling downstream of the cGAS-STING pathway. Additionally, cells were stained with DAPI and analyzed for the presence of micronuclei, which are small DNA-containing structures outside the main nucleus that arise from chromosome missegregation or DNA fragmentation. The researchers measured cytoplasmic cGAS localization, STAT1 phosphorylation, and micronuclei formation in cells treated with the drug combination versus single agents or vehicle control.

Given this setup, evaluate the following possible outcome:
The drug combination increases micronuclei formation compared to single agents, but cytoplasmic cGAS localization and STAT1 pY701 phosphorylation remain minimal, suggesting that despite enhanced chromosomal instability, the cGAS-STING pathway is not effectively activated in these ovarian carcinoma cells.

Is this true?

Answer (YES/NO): NO